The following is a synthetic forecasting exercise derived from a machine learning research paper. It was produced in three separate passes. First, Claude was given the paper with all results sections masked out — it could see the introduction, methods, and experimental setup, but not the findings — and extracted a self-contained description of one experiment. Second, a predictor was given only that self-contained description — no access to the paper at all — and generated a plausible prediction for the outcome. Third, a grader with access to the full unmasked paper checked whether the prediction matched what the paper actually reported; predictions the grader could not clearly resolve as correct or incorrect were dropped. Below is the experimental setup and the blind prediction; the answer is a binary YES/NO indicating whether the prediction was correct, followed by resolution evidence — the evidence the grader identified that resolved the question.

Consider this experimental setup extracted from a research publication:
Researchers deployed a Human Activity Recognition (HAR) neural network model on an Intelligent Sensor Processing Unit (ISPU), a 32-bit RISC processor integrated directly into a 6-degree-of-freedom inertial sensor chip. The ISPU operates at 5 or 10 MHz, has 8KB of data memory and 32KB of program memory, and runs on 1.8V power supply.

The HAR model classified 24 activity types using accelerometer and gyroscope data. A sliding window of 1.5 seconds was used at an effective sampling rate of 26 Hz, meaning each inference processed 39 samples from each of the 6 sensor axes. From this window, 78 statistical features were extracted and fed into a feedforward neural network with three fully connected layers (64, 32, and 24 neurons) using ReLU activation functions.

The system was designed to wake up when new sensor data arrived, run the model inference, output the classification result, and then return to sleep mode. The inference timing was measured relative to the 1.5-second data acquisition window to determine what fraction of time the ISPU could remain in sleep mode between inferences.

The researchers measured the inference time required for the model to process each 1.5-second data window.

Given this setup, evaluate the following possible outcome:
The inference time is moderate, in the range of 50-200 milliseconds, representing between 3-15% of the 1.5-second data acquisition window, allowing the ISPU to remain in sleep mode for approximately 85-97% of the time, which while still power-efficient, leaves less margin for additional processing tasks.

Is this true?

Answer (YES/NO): YES